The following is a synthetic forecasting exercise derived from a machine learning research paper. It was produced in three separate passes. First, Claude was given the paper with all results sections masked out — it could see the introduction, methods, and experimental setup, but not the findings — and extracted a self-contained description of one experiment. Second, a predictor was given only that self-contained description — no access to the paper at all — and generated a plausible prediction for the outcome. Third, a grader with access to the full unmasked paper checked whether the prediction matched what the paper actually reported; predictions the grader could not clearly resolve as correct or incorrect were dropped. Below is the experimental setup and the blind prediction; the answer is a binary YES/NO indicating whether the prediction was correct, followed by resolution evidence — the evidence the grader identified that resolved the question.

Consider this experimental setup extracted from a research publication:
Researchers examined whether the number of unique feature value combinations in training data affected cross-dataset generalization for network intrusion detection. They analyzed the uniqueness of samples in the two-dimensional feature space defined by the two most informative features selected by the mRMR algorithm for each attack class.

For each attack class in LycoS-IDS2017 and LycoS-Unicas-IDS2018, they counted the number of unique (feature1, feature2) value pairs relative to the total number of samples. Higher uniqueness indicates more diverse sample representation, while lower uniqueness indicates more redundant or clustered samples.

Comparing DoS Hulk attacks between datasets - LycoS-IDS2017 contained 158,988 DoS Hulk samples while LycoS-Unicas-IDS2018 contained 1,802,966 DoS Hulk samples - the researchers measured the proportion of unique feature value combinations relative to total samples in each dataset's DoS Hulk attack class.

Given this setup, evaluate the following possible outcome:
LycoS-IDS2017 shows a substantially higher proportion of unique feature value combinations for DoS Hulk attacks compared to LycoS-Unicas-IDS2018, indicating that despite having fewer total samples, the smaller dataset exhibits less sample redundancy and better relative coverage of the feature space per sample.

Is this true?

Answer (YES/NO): YES